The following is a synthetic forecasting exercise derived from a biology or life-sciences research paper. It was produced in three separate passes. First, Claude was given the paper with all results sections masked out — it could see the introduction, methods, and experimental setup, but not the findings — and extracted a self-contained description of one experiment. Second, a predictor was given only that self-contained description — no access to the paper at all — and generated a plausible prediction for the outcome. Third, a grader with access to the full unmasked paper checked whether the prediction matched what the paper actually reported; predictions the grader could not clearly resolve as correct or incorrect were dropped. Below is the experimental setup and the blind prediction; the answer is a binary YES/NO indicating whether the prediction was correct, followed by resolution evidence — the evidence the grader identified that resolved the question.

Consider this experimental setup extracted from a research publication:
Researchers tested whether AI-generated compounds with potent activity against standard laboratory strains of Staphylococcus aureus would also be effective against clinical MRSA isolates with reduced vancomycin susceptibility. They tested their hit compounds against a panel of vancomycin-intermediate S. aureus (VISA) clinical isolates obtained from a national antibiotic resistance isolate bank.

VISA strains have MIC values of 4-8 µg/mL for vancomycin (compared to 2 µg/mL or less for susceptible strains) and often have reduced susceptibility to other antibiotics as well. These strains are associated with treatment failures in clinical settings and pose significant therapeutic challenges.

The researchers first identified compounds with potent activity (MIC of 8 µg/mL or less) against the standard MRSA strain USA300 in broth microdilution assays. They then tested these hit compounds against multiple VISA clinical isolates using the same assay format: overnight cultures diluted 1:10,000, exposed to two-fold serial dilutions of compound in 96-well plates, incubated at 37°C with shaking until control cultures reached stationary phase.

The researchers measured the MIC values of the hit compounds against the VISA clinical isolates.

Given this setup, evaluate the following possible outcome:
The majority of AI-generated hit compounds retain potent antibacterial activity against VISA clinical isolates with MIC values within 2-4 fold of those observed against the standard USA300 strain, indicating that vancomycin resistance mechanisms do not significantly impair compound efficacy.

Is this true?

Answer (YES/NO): YES